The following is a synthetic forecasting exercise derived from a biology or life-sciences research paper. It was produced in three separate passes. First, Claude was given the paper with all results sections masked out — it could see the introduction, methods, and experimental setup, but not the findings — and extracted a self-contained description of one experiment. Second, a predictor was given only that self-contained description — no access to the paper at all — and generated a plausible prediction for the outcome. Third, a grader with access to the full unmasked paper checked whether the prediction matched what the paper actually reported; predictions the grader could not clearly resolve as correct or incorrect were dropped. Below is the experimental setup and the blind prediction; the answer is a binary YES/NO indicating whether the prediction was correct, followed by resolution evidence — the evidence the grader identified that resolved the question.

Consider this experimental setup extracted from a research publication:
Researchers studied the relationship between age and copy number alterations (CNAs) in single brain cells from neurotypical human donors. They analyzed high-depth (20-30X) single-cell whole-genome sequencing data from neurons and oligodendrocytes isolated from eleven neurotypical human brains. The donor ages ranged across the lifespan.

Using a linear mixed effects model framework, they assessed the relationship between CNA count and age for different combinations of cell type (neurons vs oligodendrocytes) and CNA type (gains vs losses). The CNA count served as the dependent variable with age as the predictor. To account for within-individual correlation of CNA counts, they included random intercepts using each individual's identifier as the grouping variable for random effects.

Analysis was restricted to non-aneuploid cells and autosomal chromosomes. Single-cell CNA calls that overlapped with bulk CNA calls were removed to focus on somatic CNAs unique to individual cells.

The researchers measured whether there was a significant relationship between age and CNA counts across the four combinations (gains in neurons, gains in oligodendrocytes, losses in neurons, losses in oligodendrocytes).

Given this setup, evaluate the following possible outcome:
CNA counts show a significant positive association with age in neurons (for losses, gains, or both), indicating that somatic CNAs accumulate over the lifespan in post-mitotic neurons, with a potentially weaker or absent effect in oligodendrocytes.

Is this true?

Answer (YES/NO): NO